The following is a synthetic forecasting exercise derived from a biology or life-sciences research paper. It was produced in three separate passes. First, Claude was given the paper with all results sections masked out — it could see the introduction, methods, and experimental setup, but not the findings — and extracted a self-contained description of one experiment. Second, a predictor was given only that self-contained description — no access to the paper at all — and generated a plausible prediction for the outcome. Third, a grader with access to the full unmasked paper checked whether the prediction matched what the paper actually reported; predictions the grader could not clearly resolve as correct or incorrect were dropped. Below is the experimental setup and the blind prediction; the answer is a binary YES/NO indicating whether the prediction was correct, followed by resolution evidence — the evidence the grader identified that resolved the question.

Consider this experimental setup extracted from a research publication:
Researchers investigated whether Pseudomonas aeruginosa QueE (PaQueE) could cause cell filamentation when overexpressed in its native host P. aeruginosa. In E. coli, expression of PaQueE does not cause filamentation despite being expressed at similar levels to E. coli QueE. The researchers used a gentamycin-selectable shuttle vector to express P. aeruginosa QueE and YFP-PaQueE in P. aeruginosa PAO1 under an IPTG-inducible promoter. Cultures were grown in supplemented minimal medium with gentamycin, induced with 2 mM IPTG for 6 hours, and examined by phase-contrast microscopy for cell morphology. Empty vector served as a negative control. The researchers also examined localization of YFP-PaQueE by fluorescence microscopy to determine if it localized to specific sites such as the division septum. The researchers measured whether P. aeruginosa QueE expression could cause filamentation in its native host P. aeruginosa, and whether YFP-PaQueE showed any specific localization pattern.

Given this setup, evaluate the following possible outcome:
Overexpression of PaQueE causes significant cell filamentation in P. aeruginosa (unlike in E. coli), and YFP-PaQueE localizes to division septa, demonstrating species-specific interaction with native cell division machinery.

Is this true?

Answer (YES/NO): NO